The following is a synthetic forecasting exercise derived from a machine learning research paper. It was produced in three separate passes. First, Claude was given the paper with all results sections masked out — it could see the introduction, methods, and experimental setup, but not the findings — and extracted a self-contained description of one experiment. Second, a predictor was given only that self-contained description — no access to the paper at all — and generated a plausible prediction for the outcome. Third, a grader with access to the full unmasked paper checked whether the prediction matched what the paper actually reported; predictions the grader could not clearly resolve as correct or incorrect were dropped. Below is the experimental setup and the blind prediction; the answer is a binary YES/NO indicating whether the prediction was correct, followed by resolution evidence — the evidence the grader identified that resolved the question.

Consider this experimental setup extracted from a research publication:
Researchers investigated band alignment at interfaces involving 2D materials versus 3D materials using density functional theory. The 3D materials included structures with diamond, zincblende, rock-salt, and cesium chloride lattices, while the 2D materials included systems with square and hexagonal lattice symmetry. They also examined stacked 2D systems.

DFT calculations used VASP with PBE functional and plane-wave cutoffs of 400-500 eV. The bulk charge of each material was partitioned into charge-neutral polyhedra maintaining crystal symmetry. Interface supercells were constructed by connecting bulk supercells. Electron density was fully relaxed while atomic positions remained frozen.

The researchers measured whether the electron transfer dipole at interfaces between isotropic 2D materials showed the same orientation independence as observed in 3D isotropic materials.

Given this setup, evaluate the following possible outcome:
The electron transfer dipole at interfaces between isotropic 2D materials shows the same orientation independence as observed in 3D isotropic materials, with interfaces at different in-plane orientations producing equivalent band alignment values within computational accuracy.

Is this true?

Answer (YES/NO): YES